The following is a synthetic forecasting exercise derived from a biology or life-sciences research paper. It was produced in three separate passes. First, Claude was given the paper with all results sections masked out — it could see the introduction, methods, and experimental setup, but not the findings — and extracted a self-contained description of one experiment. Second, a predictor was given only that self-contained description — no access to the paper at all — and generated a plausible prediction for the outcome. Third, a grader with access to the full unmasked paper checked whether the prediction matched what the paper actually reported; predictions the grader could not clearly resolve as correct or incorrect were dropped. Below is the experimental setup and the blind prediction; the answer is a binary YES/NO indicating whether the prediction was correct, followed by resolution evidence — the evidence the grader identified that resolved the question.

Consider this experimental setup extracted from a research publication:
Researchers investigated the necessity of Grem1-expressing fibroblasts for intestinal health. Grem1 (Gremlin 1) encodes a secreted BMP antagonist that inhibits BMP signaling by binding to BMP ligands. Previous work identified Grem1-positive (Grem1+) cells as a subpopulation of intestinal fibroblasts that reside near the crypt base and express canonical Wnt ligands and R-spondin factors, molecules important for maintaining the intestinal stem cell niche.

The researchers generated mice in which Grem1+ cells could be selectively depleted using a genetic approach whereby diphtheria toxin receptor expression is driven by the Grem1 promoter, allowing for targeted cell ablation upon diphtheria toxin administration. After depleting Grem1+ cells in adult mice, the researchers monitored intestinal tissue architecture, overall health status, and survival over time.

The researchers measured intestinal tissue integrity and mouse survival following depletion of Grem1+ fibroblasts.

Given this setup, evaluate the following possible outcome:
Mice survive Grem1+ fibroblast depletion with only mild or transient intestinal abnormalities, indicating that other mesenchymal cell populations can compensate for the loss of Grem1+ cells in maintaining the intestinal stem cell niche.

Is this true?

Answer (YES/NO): NO